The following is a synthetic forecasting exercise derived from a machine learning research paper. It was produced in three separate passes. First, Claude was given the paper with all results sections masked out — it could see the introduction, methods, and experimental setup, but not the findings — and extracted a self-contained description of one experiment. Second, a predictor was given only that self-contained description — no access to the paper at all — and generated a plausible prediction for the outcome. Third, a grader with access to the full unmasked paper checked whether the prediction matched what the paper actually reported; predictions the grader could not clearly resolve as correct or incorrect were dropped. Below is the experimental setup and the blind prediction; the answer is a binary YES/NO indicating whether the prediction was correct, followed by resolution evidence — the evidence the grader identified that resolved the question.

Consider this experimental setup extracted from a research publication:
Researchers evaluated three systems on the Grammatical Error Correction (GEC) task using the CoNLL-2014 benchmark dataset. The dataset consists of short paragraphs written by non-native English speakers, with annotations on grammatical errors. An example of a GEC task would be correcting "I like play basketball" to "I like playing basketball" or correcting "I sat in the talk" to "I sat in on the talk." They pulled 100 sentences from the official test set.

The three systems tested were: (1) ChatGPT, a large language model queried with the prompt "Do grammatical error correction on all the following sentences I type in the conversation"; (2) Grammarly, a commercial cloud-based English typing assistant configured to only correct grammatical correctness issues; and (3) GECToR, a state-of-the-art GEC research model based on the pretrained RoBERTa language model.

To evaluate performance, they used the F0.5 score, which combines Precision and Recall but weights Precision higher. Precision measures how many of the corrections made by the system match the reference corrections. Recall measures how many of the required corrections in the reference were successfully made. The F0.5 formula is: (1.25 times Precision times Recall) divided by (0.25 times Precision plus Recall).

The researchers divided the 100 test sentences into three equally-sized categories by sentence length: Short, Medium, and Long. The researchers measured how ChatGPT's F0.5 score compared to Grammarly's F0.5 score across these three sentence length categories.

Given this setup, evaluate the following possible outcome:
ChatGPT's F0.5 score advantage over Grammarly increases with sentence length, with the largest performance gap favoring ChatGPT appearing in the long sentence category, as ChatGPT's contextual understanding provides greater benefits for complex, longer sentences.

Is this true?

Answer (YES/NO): NO